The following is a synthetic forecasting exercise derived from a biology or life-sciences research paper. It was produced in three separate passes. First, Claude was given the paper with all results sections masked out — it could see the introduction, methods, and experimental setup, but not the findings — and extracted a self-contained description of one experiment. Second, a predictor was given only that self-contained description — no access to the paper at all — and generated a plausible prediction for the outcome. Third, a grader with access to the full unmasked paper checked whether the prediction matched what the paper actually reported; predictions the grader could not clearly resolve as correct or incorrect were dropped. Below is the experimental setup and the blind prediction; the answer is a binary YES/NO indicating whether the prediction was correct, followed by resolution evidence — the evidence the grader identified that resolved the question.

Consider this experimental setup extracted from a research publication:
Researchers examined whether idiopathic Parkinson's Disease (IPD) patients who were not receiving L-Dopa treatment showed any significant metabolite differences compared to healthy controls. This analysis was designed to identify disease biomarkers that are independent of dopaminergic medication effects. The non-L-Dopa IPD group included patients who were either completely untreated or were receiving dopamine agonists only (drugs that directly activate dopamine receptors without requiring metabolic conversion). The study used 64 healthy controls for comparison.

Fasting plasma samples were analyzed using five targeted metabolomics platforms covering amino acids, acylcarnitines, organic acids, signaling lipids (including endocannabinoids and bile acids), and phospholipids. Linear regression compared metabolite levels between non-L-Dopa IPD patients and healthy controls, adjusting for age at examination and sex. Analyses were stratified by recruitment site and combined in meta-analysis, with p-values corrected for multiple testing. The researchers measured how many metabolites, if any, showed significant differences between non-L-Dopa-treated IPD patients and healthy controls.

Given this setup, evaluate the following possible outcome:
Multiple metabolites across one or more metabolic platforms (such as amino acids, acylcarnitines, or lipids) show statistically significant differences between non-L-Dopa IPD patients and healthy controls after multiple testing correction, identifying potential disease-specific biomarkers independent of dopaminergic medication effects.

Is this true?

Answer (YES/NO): NO